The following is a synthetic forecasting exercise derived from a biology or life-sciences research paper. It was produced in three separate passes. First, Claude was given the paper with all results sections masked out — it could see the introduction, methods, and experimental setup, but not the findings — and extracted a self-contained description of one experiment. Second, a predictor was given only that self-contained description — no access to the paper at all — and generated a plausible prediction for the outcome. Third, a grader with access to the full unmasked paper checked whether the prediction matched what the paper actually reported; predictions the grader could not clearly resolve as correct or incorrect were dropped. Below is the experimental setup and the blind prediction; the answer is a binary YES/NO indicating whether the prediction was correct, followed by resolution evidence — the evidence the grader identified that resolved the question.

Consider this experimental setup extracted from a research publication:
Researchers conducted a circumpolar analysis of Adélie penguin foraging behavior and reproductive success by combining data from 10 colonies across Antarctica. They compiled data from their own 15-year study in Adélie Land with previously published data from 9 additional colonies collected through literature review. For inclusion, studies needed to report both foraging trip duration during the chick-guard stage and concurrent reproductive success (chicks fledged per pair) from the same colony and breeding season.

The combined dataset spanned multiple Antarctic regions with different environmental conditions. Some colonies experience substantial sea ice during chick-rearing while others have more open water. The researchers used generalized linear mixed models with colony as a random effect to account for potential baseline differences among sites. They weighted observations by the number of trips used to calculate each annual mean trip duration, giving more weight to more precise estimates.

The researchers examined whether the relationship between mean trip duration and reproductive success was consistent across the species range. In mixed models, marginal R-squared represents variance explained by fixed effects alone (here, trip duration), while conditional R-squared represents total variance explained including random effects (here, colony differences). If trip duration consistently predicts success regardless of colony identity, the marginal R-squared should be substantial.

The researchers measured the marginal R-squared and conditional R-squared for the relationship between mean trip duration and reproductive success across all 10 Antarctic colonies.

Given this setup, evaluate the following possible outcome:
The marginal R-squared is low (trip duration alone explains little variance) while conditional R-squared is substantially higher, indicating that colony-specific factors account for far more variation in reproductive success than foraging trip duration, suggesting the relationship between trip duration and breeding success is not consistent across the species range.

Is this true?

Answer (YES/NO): NO